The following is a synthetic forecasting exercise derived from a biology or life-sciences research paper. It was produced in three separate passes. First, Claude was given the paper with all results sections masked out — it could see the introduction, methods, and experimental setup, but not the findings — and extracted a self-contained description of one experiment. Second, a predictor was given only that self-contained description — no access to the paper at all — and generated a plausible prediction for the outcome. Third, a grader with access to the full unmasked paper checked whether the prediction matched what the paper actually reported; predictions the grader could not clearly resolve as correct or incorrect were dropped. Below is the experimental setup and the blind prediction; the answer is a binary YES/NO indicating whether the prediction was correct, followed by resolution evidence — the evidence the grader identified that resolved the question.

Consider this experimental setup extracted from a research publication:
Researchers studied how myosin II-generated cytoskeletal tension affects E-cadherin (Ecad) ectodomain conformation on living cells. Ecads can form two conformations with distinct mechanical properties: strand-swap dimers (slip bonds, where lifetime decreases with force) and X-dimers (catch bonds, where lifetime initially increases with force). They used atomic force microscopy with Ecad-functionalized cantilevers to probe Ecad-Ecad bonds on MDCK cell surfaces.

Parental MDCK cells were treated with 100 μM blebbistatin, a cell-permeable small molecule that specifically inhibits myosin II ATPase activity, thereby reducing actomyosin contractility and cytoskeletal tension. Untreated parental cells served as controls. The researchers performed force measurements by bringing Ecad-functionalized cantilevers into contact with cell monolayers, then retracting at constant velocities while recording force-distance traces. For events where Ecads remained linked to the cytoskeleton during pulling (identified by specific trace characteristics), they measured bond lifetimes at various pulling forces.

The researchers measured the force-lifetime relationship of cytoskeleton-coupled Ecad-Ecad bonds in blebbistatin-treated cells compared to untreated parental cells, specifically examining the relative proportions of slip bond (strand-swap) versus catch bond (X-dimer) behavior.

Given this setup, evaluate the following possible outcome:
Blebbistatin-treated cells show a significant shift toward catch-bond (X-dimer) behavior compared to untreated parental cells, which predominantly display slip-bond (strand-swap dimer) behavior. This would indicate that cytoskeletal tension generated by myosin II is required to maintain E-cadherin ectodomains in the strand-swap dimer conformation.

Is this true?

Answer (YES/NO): YES